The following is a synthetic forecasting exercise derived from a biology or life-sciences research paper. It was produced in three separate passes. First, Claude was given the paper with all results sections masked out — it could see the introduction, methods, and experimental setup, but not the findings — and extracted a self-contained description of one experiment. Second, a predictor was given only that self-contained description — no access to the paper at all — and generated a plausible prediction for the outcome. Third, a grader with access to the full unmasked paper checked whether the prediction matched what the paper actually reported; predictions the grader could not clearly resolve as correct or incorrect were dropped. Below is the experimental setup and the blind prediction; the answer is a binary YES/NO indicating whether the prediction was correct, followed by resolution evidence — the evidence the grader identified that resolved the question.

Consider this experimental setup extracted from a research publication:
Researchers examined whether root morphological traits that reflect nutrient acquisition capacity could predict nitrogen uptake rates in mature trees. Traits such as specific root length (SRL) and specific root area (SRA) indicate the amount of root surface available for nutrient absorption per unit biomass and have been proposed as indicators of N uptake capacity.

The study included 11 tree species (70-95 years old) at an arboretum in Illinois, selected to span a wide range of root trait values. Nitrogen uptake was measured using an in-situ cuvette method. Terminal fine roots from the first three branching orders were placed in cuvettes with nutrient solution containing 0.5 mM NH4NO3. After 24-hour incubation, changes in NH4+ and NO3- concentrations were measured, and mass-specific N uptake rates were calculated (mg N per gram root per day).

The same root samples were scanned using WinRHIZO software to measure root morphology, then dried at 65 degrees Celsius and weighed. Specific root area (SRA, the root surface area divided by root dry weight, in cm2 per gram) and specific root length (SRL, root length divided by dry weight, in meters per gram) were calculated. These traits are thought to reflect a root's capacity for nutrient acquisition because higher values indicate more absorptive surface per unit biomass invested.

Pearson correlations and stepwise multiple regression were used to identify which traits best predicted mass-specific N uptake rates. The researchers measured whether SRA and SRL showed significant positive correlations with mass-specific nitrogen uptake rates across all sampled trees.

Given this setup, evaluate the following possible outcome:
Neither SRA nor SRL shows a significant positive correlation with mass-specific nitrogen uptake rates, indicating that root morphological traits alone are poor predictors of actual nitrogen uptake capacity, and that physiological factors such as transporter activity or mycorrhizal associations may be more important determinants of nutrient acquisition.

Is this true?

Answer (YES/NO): YES